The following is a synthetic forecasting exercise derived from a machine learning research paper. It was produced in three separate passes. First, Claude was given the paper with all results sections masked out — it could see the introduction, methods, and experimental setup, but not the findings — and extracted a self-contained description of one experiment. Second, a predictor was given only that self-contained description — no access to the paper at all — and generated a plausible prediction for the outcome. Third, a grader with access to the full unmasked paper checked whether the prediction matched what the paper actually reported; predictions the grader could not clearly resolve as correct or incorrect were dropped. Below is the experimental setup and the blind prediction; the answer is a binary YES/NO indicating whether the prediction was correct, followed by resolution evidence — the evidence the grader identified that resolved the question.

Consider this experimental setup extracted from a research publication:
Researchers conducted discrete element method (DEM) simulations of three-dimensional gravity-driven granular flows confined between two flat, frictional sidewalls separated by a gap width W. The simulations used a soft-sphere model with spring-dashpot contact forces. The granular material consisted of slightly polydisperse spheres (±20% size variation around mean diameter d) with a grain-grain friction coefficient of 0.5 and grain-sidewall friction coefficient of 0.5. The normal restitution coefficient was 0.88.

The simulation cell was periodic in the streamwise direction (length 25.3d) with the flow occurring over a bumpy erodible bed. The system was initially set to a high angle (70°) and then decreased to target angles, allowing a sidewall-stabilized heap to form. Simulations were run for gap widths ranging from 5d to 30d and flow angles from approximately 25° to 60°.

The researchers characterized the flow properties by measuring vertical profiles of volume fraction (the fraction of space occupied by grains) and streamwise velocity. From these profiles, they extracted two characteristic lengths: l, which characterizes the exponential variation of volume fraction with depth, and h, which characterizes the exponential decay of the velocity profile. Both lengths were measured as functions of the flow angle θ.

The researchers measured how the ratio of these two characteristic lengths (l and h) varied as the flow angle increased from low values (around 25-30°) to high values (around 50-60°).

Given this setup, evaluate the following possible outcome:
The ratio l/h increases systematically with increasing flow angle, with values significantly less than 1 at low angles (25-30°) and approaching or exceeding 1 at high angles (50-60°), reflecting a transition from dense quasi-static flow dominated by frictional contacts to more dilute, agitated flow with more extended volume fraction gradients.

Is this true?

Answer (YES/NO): YES